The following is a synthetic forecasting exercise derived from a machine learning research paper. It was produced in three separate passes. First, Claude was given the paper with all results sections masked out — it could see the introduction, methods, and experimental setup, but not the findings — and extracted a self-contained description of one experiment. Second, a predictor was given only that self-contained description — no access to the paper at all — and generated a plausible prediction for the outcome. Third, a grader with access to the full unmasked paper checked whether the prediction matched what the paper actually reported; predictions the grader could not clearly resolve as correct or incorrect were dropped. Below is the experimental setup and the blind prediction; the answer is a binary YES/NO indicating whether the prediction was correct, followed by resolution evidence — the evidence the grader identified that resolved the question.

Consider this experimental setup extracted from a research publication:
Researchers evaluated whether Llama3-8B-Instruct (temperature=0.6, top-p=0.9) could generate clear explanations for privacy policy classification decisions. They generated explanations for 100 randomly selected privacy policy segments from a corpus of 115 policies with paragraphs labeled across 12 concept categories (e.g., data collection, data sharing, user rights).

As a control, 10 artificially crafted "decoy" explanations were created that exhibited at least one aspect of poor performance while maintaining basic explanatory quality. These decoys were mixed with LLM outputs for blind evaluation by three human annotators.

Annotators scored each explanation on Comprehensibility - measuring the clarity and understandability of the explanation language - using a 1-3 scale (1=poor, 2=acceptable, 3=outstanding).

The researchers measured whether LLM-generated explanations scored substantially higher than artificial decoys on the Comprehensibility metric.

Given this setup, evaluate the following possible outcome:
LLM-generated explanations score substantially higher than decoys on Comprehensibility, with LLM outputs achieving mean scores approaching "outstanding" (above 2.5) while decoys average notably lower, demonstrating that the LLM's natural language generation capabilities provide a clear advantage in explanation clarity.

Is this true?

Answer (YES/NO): NO